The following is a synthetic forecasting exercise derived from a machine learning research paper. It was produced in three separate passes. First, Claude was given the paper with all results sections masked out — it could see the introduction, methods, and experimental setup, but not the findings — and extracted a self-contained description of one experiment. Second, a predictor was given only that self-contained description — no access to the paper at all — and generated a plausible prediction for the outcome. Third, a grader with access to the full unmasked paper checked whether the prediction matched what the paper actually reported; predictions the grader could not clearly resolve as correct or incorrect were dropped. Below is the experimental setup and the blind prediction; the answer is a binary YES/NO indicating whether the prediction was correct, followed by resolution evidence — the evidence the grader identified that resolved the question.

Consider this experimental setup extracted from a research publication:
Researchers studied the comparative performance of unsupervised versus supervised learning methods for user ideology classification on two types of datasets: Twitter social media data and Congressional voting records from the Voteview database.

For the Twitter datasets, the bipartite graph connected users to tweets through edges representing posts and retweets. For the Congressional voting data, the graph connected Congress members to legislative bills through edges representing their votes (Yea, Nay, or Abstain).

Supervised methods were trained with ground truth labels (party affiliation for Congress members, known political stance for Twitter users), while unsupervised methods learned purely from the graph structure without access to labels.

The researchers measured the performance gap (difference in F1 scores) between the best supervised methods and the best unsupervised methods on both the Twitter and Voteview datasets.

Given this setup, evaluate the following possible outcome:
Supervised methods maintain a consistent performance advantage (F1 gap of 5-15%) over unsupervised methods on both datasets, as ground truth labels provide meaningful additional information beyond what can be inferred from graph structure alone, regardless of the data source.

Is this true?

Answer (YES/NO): NO